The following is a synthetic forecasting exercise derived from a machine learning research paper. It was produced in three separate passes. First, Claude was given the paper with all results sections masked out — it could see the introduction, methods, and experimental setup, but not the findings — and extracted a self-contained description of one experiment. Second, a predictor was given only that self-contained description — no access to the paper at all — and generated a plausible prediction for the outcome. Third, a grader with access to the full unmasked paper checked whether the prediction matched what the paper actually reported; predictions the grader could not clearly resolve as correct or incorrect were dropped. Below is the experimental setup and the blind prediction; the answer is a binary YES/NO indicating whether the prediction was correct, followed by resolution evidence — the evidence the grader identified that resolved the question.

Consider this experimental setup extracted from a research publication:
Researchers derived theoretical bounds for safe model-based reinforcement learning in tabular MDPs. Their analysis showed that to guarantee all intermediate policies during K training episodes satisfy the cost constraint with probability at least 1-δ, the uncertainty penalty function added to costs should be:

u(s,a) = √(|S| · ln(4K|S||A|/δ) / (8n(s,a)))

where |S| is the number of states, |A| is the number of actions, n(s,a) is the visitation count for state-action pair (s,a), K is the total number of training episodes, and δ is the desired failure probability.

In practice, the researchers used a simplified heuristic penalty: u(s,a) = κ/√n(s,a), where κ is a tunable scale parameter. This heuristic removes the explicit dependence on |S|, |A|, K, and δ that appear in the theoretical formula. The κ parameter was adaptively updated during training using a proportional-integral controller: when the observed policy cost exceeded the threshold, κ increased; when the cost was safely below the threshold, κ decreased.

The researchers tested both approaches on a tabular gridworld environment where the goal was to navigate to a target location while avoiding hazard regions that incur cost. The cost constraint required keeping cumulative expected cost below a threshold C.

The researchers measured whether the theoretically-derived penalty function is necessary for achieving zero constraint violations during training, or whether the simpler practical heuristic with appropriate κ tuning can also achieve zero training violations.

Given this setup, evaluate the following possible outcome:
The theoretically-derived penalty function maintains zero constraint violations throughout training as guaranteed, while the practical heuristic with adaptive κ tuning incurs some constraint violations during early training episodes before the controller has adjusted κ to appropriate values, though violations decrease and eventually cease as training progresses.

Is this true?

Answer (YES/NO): NO